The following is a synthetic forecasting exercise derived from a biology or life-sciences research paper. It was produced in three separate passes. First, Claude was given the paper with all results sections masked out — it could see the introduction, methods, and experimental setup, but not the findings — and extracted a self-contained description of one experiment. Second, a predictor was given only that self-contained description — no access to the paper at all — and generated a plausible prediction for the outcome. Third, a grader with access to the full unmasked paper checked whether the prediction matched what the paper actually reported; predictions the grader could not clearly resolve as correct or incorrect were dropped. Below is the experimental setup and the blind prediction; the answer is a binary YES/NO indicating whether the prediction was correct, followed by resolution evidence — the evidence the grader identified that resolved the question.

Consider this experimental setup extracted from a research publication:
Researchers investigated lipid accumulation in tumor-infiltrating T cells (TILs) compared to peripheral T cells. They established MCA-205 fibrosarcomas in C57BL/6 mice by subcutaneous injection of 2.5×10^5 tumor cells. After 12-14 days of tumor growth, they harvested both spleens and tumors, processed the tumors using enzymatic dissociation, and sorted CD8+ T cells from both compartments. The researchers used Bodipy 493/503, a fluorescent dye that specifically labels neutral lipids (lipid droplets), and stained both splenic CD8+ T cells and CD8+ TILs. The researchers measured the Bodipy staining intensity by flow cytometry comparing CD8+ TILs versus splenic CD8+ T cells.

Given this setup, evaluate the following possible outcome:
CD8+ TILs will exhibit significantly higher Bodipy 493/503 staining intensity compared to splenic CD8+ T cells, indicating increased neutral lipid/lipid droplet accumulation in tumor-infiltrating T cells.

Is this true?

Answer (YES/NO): YES